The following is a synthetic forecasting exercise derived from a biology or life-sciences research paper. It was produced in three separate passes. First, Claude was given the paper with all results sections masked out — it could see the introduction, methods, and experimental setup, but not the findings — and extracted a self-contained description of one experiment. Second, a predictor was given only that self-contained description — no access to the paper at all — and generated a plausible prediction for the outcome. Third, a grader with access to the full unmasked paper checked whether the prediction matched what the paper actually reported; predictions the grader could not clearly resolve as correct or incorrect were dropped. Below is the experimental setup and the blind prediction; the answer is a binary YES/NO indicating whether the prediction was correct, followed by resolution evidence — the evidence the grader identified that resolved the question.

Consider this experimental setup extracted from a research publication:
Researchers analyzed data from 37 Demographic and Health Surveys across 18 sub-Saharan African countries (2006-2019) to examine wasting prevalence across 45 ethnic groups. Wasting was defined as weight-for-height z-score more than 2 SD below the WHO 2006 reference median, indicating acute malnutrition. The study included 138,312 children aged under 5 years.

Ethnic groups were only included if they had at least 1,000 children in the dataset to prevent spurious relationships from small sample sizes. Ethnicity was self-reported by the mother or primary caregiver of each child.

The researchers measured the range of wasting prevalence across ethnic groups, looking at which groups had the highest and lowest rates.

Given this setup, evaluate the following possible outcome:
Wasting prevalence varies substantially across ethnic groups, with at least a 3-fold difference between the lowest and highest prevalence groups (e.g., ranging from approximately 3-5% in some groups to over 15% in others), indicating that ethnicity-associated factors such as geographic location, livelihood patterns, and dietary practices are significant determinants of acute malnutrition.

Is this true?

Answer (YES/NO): YES